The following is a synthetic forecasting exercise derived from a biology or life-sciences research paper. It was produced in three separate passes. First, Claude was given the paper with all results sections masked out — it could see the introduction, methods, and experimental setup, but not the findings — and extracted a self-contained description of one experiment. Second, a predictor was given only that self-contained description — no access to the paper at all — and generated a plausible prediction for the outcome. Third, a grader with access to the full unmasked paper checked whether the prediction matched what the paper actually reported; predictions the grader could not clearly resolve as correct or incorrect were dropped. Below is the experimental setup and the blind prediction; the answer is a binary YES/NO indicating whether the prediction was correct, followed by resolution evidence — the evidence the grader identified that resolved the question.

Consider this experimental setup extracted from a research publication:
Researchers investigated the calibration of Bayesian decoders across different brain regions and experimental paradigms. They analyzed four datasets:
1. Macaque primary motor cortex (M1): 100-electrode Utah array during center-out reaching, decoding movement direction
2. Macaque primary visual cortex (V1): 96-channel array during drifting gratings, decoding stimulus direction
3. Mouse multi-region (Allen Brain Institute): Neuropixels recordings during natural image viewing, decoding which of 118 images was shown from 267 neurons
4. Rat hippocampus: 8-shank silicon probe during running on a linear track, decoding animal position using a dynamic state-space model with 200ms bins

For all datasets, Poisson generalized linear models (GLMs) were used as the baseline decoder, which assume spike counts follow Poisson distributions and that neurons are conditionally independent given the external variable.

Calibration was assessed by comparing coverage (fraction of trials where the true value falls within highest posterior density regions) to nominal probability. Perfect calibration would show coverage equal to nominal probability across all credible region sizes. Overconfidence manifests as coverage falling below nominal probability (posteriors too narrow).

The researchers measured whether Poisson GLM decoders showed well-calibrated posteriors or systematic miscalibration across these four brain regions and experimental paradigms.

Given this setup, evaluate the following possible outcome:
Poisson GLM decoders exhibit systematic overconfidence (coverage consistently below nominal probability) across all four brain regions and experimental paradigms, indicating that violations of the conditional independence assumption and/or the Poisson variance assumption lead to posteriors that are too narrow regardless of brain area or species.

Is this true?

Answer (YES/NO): YES